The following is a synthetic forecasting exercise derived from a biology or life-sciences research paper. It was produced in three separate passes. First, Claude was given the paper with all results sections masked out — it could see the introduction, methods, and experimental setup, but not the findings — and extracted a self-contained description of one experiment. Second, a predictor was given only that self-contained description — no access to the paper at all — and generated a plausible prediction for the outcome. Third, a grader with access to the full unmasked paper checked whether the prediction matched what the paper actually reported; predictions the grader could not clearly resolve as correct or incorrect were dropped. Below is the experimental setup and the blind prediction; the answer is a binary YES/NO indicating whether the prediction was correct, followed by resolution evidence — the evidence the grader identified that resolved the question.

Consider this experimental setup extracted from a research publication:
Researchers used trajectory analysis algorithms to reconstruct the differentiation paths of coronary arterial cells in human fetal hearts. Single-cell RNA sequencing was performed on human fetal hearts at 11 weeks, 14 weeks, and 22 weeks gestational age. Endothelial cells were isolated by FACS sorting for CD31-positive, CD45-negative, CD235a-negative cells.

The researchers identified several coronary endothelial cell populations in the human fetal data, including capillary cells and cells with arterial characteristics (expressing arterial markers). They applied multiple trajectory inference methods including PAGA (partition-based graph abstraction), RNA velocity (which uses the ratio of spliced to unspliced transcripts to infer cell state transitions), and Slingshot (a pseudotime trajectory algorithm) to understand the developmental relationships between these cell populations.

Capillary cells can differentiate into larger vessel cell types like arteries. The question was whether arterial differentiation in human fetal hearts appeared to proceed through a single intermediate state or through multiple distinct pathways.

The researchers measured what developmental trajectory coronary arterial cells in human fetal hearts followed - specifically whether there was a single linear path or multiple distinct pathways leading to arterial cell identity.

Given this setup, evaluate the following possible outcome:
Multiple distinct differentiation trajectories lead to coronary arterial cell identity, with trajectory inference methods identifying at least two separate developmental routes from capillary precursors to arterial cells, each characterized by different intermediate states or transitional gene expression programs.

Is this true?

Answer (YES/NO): YES